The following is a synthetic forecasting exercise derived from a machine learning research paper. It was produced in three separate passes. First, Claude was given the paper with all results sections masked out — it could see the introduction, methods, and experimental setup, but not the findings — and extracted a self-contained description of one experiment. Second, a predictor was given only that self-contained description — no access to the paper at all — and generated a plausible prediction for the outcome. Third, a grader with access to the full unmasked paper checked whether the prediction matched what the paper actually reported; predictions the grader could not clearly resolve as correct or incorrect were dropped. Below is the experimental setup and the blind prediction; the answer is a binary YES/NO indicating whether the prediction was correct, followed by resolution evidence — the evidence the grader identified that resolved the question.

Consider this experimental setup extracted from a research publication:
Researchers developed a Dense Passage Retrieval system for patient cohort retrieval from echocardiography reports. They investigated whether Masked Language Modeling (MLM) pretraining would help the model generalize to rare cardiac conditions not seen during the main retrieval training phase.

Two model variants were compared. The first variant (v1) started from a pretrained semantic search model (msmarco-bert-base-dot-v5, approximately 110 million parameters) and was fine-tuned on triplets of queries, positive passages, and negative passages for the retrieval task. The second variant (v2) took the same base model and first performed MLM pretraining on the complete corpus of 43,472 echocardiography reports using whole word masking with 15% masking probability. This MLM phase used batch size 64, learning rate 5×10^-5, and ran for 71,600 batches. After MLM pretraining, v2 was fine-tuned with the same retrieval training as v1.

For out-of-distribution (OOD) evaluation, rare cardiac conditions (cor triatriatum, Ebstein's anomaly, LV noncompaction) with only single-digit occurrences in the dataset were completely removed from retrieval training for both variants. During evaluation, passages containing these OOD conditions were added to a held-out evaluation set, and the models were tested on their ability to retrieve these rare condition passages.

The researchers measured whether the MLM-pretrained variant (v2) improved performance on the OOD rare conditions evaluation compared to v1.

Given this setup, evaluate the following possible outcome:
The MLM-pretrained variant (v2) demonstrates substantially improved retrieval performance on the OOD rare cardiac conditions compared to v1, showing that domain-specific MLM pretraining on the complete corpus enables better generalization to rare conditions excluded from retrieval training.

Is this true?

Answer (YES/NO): NO